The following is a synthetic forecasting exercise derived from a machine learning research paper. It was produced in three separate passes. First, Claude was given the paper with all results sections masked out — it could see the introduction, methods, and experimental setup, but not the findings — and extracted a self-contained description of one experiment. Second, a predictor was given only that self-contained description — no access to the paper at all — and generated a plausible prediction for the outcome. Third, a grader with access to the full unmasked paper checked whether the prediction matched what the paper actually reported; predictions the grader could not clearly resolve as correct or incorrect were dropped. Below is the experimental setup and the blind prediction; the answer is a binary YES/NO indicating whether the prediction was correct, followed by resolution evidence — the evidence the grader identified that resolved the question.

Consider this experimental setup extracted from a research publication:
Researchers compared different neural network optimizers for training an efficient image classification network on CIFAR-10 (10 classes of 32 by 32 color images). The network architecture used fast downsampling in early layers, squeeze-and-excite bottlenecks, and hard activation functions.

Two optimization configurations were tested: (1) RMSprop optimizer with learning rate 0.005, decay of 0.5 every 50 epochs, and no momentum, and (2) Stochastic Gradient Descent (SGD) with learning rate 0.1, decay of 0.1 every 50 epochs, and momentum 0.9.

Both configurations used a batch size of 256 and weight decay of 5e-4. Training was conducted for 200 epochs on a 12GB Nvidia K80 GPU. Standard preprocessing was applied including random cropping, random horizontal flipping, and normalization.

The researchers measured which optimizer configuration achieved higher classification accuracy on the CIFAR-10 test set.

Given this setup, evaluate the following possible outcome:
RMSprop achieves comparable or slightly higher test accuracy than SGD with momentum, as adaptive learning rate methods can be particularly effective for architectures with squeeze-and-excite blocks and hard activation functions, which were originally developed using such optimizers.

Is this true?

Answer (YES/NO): NO